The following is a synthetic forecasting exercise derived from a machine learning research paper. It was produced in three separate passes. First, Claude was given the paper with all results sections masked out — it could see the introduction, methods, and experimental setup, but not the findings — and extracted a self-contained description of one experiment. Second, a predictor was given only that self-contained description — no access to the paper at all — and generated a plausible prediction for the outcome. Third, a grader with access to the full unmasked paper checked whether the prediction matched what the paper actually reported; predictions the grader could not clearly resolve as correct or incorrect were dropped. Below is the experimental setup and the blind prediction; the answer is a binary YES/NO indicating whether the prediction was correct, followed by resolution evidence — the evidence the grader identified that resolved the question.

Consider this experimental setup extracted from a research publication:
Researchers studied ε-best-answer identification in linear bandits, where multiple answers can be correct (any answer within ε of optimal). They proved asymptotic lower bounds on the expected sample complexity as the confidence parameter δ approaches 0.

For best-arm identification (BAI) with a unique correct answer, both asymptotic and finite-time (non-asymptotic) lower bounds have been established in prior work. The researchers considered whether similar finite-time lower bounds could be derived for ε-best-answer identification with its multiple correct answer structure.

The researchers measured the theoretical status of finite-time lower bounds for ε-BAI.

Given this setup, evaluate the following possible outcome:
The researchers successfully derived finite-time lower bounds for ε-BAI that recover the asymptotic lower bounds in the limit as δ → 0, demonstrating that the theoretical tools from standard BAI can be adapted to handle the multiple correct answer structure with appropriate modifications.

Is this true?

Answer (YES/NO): NO